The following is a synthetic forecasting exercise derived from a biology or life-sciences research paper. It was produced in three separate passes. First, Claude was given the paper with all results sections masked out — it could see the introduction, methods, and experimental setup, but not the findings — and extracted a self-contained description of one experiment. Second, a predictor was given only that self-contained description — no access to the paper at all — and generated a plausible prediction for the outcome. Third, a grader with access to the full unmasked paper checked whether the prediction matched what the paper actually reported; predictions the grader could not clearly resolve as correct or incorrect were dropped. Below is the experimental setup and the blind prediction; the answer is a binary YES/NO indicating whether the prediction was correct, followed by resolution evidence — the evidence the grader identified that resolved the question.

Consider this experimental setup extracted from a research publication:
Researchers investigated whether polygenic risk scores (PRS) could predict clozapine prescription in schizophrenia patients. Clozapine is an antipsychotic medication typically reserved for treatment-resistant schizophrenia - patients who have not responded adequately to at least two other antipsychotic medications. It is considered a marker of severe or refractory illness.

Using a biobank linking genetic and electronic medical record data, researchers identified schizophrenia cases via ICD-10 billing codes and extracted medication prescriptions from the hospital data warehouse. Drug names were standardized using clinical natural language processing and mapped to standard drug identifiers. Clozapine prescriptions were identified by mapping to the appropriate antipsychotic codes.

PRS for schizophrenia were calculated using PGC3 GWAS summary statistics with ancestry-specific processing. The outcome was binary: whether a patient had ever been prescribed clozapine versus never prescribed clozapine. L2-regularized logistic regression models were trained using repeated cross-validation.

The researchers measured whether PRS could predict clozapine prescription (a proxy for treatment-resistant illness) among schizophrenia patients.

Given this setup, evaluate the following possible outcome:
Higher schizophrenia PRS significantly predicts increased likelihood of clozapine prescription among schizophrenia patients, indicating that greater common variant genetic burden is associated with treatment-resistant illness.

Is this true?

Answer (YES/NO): NO